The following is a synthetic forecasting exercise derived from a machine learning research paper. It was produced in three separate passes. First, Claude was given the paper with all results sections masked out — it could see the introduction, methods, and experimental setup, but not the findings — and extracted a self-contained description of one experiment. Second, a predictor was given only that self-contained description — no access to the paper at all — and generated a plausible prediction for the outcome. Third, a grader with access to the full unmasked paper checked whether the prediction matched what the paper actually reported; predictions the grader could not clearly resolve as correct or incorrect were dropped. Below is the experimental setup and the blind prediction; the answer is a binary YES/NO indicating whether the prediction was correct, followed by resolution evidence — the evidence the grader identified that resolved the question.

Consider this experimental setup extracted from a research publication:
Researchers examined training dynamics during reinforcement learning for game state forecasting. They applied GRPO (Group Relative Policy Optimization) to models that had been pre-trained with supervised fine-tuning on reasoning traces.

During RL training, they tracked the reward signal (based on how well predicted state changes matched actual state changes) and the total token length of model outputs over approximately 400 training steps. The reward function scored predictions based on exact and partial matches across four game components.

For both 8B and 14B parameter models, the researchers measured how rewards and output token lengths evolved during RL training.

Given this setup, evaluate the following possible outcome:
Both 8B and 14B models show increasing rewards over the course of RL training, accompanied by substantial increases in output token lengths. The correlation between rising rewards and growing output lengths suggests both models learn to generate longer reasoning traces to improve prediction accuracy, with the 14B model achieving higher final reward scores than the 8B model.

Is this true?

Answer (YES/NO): NO